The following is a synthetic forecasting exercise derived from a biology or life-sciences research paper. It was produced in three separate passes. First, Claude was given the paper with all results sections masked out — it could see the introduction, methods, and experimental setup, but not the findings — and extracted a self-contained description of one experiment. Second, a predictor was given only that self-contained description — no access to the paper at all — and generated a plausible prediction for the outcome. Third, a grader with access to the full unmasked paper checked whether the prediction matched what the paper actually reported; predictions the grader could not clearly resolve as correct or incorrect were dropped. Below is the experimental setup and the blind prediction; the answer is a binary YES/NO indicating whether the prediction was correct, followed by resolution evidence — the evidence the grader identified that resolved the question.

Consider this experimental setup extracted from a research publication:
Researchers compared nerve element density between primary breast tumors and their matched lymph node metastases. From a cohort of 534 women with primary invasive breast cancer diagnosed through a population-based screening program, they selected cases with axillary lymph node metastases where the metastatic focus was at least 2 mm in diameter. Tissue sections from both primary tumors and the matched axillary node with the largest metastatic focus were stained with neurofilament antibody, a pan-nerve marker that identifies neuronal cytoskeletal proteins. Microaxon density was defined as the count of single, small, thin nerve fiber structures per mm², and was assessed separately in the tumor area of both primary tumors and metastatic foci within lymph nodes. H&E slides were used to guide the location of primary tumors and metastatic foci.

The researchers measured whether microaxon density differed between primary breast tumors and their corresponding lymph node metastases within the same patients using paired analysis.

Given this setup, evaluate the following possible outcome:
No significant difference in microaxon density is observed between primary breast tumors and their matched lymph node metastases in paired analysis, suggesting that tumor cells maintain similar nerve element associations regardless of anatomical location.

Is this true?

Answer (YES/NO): NO